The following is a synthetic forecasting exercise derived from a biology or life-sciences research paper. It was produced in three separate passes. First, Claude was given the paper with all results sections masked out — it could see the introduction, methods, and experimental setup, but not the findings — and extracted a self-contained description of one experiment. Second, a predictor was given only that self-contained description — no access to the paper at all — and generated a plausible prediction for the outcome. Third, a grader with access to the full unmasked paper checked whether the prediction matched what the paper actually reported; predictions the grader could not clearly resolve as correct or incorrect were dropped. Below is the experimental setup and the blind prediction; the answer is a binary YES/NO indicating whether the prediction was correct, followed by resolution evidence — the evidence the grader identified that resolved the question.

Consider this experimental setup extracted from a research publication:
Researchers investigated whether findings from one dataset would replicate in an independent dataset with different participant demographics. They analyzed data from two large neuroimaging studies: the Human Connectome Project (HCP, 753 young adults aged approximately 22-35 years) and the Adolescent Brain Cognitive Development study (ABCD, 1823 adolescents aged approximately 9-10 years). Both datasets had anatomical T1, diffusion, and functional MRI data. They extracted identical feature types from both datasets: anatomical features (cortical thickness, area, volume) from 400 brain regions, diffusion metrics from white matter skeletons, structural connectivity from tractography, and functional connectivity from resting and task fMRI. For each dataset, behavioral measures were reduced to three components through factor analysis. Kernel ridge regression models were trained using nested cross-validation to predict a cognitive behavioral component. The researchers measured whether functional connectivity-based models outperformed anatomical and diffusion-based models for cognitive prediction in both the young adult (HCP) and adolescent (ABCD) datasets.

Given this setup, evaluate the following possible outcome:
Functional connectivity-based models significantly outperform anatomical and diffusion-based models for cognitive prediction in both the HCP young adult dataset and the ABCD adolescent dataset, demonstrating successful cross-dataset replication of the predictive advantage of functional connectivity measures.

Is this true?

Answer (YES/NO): YES